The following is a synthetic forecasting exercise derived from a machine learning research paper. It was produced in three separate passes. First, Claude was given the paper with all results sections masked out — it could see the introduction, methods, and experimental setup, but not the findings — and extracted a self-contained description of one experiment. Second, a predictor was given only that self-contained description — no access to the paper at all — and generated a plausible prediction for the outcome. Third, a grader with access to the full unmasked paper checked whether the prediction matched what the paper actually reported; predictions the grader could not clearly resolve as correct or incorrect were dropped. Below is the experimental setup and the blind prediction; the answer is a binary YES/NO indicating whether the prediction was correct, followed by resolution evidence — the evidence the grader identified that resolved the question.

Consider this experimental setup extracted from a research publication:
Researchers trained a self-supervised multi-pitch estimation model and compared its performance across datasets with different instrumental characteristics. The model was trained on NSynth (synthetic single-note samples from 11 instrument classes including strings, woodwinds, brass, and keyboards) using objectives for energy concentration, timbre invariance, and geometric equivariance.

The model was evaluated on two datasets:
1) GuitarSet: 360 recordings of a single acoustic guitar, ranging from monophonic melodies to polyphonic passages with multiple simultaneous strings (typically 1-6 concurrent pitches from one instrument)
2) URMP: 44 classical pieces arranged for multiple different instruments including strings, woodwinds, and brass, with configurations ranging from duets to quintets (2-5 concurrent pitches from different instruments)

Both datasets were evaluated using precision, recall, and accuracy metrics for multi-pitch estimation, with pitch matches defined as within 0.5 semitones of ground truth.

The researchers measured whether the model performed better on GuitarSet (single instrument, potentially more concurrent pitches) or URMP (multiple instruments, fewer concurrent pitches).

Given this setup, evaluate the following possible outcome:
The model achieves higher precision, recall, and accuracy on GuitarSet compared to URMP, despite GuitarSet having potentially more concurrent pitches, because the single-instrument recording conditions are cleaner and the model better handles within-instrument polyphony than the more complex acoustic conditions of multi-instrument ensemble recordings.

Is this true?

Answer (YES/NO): NO